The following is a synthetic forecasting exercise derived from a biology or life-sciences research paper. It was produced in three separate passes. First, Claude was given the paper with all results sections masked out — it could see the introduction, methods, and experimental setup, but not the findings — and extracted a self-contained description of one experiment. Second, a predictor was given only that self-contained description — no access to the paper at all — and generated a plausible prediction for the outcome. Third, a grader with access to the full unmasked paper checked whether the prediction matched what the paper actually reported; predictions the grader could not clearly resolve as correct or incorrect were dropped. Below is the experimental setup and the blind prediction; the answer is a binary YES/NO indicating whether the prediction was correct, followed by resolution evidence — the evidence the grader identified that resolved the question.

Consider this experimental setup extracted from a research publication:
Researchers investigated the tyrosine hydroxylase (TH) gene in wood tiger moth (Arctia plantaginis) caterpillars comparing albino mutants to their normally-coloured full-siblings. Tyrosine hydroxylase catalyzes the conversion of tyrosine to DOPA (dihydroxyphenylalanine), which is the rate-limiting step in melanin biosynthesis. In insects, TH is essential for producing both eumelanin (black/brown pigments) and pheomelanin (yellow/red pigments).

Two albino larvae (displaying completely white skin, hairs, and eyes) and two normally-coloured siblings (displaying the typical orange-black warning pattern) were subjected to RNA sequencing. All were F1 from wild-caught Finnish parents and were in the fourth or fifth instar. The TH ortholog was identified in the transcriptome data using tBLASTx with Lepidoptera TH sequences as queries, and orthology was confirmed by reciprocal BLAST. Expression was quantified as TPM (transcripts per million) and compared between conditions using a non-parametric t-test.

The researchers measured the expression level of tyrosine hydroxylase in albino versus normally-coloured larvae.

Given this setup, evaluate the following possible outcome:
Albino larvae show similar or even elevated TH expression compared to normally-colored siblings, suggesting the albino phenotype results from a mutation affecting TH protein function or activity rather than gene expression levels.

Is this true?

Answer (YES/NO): YES